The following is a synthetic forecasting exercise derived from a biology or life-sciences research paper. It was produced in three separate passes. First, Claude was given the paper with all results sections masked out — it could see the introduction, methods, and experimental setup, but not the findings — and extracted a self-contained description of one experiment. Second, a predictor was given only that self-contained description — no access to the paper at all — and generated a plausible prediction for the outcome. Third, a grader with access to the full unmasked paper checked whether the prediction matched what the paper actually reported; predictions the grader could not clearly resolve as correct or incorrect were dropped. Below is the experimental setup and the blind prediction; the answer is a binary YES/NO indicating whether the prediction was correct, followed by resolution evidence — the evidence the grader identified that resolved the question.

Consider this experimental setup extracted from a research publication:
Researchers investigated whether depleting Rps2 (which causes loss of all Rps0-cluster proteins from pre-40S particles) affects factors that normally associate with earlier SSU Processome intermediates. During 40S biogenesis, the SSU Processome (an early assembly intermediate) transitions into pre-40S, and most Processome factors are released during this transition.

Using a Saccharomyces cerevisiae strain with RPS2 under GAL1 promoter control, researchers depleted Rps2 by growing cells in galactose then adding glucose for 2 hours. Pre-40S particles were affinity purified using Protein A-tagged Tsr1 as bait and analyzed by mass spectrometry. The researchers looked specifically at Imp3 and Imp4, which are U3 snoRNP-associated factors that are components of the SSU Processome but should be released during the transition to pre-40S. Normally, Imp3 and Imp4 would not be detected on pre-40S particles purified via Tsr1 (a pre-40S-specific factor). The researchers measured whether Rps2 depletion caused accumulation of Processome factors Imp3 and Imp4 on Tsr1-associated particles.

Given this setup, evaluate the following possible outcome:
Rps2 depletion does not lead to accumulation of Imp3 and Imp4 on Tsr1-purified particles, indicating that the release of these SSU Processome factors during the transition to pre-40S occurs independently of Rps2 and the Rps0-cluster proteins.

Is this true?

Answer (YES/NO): YES